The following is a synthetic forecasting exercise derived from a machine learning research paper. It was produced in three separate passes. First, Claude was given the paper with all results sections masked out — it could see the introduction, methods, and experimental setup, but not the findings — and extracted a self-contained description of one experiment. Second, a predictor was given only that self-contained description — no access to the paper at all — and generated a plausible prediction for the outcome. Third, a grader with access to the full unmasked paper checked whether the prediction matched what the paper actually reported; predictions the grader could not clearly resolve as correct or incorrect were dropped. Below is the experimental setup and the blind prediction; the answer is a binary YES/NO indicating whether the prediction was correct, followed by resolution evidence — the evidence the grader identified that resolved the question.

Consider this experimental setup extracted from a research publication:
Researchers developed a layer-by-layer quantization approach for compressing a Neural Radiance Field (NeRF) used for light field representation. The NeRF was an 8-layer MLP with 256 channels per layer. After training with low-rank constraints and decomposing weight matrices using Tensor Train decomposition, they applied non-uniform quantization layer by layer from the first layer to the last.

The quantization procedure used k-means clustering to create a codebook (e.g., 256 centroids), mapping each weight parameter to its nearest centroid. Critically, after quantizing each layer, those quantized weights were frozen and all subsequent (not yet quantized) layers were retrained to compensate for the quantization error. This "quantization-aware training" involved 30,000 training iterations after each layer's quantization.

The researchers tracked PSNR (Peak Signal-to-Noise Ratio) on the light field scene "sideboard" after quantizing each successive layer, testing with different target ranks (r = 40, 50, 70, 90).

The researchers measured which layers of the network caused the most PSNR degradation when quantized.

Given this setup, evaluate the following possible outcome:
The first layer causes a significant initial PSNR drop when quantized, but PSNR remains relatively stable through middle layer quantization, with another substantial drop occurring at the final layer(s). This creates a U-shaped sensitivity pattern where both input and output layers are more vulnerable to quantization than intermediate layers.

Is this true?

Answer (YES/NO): NO